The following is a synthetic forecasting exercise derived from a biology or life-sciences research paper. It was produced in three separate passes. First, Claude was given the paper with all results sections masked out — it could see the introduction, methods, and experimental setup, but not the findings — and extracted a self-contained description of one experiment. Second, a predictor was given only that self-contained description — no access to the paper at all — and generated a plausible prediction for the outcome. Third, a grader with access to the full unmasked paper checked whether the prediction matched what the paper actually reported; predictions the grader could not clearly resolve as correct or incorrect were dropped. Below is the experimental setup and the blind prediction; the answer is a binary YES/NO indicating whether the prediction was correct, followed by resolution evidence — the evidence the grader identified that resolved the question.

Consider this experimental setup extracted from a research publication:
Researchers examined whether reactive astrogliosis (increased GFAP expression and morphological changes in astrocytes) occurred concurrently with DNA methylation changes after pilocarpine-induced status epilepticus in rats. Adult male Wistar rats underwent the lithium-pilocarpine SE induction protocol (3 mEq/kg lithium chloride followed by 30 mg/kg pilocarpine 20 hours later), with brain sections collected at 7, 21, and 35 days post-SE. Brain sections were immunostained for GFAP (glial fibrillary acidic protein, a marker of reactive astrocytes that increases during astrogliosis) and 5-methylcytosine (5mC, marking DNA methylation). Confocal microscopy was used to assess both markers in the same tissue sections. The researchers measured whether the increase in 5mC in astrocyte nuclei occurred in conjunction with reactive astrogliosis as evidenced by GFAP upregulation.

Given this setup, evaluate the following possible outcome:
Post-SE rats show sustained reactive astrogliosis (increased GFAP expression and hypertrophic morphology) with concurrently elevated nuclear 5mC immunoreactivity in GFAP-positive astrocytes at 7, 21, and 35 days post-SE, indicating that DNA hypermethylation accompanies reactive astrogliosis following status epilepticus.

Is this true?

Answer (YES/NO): YES